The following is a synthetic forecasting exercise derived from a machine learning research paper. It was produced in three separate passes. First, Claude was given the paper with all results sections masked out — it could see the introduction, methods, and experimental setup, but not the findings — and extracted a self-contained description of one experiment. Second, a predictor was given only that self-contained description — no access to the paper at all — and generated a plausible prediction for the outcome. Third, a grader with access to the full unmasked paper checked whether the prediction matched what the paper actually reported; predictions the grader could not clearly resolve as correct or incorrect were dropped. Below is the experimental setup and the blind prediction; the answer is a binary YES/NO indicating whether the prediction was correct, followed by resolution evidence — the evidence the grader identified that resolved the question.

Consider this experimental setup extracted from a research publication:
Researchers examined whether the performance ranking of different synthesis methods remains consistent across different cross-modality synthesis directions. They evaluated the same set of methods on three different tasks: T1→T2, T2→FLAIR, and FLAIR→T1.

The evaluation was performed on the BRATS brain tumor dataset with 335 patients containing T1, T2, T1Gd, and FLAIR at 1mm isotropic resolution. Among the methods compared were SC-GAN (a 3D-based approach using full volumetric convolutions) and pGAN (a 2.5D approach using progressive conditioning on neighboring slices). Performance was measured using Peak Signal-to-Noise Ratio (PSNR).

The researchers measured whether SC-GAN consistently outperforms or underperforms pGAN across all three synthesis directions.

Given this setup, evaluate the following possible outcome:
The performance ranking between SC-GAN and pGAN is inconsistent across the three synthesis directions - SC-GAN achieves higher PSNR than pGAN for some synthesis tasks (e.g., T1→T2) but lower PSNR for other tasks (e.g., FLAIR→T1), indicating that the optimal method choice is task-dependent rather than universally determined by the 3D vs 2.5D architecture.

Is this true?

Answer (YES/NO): NO